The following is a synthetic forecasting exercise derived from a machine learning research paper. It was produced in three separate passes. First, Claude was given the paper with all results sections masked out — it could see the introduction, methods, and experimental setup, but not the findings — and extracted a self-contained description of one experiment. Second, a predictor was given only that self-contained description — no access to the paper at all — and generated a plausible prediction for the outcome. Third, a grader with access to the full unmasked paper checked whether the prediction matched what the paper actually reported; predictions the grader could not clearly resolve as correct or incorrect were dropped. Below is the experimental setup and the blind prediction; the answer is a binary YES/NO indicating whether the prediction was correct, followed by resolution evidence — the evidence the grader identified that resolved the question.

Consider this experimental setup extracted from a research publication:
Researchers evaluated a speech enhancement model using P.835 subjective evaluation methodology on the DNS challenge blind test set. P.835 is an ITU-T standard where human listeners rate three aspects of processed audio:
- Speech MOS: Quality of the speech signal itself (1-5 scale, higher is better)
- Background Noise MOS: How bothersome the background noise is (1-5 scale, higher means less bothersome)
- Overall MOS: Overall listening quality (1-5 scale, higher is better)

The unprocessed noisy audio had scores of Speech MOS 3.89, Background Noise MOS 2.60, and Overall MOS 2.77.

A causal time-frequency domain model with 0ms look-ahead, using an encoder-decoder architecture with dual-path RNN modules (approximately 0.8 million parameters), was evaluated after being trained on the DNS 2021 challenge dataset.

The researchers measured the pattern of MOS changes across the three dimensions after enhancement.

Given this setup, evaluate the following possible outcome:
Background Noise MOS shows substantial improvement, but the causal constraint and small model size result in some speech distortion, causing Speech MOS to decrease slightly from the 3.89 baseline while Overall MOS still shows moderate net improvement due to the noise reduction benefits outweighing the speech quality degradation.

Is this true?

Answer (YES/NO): YES